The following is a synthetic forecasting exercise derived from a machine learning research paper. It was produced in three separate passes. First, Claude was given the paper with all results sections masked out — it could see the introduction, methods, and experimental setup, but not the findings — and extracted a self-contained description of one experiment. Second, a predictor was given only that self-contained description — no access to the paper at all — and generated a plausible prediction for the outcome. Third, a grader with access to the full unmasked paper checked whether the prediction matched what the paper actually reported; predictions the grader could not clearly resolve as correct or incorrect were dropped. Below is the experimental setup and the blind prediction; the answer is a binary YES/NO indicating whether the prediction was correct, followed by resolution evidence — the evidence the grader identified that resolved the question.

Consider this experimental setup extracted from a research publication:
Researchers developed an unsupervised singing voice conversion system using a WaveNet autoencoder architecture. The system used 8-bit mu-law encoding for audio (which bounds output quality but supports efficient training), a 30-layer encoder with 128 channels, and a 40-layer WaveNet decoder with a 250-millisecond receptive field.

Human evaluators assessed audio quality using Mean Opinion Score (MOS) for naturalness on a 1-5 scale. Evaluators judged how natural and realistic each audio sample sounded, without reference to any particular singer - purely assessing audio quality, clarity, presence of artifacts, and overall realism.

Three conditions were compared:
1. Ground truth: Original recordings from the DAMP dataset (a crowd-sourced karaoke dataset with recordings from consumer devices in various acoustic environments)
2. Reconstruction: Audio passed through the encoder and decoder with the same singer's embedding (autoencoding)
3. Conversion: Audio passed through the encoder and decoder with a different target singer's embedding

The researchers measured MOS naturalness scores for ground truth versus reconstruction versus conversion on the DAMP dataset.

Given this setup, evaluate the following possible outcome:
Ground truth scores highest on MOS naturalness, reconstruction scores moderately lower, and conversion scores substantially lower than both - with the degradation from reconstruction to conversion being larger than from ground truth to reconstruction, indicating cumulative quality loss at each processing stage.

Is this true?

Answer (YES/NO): NO